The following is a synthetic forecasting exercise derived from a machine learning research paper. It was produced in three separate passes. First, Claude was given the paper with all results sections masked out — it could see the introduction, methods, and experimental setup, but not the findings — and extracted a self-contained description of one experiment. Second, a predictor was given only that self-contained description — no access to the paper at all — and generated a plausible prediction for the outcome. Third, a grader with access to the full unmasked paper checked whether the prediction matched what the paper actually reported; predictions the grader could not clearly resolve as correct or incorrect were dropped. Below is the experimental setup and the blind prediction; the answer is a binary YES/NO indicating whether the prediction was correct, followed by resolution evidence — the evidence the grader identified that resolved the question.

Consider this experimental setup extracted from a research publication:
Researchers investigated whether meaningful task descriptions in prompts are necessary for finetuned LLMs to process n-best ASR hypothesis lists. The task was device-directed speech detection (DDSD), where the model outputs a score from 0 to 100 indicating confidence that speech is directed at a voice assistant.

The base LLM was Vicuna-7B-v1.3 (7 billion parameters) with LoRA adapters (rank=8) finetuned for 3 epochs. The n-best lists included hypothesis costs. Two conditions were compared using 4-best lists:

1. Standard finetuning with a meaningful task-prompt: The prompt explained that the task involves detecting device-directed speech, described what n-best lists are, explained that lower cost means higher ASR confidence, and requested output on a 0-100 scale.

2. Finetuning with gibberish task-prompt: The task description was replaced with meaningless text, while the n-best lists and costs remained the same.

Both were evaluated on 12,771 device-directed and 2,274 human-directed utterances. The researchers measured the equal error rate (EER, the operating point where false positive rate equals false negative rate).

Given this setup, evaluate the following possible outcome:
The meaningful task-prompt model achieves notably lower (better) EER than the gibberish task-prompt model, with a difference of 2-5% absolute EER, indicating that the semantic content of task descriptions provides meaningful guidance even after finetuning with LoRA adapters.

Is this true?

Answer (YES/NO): NO